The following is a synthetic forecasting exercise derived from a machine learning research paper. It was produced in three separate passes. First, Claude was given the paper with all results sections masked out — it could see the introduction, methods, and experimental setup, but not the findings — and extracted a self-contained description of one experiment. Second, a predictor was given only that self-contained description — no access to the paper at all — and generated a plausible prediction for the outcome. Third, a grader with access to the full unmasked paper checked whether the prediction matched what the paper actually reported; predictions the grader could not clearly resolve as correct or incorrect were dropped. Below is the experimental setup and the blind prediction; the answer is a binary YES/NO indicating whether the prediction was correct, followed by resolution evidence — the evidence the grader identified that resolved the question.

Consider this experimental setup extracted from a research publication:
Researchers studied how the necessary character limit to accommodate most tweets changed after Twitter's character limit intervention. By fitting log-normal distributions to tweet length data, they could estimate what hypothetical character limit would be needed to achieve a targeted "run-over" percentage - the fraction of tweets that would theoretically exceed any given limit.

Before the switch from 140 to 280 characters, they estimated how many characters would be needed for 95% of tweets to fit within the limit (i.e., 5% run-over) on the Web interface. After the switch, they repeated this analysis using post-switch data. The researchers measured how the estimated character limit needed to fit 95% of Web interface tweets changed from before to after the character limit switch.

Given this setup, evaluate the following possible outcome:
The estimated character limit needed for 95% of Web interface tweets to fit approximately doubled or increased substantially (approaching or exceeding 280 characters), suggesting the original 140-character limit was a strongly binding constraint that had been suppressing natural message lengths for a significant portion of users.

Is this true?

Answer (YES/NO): YES